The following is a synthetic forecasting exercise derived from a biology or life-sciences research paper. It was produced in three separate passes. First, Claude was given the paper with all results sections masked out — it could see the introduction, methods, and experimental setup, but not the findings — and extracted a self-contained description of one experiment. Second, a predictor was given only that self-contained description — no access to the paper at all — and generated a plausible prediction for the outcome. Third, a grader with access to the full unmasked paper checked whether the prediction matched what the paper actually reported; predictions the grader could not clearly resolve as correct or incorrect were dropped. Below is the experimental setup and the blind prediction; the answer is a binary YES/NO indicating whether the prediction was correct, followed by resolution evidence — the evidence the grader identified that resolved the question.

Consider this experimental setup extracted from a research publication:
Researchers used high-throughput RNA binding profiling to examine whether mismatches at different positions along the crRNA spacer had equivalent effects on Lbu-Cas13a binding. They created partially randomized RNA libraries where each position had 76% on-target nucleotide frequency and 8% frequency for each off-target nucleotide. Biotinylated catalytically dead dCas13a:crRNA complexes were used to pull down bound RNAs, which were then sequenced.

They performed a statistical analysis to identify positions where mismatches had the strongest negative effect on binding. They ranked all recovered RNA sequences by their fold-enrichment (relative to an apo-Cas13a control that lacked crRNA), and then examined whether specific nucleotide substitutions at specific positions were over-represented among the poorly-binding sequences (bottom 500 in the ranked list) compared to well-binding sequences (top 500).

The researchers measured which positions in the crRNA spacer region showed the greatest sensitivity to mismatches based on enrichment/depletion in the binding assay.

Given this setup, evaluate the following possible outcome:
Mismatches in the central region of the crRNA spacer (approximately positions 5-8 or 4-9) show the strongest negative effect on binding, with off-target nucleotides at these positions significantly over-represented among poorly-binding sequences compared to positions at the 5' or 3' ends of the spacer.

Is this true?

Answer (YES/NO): NO